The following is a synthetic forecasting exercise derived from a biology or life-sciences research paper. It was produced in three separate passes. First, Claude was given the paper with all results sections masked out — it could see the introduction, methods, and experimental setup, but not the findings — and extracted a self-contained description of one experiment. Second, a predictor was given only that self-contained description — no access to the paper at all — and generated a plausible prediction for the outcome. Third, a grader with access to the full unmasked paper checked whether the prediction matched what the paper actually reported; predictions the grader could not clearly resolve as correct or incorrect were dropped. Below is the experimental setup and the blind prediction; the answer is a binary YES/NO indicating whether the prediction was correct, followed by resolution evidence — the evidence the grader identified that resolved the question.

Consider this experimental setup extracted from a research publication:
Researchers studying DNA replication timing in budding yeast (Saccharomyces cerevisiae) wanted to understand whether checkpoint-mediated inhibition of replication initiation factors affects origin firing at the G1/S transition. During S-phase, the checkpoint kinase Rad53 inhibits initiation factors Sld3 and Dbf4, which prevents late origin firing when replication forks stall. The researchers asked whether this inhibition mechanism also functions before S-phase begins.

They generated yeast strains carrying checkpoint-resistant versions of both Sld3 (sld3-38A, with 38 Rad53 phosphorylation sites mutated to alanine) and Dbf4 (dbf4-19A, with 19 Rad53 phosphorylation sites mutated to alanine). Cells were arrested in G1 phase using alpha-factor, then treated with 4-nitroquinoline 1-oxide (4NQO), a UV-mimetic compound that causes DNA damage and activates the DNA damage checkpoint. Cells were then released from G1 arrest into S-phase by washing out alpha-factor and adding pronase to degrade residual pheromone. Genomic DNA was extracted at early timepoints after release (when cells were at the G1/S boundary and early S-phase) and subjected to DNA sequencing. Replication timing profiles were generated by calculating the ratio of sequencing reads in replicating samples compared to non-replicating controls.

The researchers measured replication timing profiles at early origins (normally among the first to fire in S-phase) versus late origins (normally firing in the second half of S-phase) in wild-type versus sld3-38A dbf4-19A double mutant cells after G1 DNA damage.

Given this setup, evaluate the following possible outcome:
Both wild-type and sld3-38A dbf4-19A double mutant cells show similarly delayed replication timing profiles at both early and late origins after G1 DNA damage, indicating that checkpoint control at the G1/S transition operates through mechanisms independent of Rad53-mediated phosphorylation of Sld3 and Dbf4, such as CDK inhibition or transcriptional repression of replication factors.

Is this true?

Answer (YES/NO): NO